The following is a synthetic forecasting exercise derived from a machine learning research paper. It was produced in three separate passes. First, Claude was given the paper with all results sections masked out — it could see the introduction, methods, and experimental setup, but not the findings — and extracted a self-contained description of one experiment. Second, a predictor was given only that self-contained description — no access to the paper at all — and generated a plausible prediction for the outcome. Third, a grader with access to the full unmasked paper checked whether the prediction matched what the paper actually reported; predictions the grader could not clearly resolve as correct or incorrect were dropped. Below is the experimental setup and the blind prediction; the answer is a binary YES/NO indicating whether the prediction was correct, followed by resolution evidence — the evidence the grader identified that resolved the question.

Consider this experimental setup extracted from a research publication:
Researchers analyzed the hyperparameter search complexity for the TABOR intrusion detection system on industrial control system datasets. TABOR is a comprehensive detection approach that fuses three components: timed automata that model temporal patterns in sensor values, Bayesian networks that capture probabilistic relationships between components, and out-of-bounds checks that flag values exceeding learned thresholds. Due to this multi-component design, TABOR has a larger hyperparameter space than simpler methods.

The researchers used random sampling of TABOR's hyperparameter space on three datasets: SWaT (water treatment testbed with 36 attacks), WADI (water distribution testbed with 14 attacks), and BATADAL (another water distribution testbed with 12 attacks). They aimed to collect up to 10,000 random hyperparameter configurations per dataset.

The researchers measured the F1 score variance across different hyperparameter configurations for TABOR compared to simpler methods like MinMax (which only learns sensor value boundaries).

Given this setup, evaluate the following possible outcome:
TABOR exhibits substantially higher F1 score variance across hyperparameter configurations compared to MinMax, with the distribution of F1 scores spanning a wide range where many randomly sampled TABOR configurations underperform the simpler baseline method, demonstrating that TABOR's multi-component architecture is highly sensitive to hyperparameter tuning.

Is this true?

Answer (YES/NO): NO